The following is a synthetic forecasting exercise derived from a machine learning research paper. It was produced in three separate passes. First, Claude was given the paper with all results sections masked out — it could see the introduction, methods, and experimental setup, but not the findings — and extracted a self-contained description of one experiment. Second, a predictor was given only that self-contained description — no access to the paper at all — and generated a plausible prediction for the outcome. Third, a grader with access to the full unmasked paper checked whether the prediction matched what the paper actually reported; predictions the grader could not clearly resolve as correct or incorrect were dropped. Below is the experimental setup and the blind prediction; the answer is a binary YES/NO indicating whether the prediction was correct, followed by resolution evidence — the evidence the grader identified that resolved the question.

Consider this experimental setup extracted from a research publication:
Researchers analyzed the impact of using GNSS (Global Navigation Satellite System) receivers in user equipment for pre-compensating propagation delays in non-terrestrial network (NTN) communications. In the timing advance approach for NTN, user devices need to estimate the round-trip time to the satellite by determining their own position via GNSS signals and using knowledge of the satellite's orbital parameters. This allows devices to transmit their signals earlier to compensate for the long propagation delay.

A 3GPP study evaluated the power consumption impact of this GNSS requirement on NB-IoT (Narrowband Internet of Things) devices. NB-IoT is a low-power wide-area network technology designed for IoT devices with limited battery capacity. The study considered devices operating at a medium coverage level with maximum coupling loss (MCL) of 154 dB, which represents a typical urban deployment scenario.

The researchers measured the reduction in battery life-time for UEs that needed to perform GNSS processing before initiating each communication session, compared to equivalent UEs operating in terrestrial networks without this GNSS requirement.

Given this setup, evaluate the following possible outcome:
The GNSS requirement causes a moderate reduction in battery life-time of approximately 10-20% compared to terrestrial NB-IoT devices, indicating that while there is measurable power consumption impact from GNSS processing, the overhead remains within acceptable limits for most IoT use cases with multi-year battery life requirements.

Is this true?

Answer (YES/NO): NO